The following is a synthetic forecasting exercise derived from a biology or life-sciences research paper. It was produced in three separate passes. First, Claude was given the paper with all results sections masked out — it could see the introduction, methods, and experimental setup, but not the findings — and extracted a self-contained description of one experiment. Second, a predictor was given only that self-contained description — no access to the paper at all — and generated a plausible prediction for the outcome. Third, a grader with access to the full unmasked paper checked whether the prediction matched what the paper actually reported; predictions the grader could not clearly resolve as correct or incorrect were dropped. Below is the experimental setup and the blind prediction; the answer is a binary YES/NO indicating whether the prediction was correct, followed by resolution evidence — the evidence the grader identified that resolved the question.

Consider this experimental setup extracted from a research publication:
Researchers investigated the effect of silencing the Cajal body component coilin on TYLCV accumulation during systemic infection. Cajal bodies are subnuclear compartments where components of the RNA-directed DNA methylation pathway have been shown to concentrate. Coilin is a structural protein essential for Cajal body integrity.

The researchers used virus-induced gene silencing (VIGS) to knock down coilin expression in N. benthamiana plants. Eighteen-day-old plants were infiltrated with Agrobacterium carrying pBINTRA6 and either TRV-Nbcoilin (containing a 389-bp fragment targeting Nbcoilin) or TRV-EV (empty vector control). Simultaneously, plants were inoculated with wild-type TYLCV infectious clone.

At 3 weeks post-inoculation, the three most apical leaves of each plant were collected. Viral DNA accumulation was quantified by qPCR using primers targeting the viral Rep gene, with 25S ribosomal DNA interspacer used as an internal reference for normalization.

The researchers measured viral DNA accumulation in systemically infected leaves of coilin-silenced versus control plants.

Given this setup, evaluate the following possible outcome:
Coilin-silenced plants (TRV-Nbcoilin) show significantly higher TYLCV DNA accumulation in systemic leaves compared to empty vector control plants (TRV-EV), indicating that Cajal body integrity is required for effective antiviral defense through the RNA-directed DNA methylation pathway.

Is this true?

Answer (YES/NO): NO